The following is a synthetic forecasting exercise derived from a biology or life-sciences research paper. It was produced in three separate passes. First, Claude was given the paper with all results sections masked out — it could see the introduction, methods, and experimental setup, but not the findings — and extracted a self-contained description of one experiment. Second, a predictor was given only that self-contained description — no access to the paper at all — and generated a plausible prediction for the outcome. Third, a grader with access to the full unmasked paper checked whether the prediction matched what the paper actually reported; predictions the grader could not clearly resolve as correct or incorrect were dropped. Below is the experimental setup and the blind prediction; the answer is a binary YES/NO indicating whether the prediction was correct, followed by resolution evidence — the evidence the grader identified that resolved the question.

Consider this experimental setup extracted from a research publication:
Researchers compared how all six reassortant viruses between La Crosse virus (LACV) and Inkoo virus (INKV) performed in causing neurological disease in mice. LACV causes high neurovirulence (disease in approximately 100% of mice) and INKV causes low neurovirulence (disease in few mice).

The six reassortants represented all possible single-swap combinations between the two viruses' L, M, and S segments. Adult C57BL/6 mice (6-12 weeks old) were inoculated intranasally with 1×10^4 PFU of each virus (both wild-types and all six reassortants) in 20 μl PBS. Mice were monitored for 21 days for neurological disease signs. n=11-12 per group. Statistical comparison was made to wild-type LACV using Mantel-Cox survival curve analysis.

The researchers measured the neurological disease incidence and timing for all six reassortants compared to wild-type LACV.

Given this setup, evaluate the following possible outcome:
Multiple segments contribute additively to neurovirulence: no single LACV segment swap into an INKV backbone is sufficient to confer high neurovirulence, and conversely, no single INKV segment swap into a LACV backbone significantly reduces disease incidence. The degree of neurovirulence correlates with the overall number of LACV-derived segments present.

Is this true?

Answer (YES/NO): NO